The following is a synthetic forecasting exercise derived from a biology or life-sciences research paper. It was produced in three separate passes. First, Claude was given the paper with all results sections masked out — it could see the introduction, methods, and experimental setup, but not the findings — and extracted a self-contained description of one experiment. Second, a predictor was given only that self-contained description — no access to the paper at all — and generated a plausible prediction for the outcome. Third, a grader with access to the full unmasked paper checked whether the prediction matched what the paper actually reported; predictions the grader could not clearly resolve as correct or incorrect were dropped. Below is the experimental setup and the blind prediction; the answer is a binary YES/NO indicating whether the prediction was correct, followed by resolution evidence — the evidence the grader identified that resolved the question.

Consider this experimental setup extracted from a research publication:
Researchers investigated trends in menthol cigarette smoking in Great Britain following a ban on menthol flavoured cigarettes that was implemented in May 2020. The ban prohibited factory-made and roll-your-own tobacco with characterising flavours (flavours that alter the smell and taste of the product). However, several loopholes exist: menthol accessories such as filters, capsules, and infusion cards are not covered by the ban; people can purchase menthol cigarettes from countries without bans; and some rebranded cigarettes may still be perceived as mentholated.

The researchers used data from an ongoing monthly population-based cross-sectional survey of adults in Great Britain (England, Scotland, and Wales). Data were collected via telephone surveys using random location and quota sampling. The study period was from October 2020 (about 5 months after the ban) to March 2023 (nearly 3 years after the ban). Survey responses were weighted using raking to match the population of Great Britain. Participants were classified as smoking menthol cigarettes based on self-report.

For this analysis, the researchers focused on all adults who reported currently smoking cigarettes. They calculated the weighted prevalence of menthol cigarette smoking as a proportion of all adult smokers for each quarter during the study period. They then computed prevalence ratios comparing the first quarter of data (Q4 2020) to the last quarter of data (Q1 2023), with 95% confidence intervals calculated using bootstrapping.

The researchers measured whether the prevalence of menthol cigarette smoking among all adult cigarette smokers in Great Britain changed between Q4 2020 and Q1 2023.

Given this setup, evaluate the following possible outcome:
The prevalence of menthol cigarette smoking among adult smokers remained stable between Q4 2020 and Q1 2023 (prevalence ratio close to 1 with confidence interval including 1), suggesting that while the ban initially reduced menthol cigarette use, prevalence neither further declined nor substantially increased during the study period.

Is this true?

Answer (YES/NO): YES